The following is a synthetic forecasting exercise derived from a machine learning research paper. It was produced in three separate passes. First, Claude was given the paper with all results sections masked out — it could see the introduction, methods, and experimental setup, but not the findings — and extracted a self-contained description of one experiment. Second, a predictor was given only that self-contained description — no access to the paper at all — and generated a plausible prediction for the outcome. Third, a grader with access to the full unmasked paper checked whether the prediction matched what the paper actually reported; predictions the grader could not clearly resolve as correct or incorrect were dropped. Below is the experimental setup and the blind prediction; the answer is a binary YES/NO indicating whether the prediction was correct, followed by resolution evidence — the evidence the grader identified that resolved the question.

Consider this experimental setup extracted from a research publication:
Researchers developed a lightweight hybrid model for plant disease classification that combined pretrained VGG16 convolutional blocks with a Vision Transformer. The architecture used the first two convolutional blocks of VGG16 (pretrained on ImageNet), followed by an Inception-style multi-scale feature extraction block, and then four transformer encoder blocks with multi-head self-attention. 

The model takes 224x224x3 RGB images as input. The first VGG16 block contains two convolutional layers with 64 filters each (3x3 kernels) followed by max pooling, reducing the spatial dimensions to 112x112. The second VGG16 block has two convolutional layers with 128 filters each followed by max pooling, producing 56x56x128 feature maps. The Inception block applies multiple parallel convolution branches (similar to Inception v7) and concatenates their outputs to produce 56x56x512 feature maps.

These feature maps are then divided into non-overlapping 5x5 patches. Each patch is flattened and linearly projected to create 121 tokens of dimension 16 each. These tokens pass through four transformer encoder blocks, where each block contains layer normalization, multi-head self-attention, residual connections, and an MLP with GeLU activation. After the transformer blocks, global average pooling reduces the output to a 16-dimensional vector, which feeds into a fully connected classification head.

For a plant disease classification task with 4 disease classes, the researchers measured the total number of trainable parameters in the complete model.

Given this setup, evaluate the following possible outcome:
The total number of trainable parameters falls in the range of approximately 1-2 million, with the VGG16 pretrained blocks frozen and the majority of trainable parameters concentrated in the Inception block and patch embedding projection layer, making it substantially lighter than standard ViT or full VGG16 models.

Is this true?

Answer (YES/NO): NO